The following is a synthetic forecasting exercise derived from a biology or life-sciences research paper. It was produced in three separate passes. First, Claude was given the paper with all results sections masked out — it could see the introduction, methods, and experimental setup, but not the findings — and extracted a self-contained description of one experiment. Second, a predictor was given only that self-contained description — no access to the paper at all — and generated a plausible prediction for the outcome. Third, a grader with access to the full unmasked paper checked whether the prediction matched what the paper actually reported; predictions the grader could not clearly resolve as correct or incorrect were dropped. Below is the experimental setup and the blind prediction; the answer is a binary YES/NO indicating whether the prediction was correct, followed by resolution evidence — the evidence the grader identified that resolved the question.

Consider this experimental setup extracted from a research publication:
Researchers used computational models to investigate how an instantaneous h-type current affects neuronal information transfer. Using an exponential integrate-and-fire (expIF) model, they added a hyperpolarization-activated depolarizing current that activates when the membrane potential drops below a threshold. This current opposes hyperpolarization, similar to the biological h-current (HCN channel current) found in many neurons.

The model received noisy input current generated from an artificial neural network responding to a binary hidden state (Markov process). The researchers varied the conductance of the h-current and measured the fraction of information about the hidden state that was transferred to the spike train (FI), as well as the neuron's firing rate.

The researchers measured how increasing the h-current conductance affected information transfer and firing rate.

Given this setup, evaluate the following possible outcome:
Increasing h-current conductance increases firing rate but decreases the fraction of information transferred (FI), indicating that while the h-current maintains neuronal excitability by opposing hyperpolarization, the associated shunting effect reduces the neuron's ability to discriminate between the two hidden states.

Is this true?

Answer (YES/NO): NO